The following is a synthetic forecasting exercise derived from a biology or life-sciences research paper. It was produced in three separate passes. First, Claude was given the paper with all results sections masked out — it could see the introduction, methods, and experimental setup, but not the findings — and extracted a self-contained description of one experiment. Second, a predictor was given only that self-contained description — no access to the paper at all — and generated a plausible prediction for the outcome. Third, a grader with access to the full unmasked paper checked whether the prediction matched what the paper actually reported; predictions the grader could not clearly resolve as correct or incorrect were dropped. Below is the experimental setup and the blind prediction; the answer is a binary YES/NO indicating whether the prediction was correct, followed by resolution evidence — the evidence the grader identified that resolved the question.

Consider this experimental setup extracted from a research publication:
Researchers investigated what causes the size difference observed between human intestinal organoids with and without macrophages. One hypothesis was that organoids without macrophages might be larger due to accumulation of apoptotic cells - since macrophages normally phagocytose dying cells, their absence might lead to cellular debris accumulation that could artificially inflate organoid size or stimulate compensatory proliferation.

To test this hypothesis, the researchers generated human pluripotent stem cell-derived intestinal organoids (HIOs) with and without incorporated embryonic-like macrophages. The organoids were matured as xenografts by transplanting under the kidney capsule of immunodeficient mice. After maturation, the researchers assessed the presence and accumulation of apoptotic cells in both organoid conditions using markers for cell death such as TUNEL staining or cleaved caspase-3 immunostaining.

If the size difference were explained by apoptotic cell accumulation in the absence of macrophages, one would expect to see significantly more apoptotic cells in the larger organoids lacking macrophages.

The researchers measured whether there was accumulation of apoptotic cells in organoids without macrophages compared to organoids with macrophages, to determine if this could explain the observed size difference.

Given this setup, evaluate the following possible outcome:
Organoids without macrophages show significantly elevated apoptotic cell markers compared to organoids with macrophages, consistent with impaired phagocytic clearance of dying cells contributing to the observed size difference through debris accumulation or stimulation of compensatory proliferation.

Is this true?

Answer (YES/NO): NO